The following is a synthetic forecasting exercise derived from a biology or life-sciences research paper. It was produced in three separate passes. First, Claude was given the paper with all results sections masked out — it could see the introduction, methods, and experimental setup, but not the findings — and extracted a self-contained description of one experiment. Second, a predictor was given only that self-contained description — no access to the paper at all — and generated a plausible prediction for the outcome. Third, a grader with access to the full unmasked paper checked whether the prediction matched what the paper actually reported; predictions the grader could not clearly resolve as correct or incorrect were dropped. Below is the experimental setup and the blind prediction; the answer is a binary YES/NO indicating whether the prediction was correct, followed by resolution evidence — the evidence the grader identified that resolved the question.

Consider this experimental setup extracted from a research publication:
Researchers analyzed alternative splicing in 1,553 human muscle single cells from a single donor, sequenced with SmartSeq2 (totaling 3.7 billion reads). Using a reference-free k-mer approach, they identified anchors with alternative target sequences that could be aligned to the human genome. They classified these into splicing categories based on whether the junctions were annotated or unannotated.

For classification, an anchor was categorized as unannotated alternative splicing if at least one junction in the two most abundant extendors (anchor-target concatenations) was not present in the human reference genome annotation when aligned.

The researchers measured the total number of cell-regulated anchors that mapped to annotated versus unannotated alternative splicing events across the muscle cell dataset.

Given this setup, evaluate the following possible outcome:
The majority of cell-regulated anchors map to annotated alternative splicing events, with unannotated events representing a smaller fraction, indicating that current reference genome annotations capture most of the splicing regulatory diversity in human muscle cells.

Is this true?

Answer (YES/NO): NO